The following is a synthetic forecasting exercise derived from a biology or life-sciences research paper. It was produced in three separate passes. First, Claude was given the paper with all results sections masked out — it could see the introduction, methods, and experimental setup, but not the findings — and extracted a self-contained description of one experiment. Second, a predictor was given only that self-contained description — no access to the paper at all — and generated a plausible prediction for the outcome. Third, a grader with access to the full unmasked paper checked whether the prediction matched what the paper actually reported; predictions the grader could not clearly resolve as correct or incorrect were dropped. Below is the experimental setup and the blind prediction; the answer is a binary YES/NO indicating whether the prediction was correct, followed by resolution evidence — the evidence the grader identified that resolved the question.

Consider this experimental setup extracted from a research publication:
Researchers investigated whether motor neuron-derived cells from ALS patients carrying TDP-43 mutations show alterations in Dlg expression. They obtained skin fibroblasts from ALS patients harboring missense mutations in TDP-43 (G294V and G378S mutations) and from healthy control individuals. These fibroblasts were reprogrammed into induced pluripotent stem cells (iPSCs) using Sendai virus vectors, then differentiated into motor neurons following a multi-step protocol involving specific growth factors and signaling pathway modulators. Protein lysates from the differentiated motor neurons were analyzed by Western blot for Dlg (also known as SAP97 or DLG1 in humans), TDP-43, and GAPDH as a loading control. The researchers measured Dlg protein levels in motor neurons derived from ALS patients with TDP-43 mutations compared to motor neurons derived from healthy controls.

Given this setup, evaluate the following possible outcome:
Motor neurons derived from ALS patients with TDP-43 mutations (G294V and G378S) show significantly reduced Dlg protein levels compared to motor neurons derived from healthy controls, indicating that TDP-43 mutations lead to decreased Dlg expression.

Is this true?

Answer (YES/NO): YES